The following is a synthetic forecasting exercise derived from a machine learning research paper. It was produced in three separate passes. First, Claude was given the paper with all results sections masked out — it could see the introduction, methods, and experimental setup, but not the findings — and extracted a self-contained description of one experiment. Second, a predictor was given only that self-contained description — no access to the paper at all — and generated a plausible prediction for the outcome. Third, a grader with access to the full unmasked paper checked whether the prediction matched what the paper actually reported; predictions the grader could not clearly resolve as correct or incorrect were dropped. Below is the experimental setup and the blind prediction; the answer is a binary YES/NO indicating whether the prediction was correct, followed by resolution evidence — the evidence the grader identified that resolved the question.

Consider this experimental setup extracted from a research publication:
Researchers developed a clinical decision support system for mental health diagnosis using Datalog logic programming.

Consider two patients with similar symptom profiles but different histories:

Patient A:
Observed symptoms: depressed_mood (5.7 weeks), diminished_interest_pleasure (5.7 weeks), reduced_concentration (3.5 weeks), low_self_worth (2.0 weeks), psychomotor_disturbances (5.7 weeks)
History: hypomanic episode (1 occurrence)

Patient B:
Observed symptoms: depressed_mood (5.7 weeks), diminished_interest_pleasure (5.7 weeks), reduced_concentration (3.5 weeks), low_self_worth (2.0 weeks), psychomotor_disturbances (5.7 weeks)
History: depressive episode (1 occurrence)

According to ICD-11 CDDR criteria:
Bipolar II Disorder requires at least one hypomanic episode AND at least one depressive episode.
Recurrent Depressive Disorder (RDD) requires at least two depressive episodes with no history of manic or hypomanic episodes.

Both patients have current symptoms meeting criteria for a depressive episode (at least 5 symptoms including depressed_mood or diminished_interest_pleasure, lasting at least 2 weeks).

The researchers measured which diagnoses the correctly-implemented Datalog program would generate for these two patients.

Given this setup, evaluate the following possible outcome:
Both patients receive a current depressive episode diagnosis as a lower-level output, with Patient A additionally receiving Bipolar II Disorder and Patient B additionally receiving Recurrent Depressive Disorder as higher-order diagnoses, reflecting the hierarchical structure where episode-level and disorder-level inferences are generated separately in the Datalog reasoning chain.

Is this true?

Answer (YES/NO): NO